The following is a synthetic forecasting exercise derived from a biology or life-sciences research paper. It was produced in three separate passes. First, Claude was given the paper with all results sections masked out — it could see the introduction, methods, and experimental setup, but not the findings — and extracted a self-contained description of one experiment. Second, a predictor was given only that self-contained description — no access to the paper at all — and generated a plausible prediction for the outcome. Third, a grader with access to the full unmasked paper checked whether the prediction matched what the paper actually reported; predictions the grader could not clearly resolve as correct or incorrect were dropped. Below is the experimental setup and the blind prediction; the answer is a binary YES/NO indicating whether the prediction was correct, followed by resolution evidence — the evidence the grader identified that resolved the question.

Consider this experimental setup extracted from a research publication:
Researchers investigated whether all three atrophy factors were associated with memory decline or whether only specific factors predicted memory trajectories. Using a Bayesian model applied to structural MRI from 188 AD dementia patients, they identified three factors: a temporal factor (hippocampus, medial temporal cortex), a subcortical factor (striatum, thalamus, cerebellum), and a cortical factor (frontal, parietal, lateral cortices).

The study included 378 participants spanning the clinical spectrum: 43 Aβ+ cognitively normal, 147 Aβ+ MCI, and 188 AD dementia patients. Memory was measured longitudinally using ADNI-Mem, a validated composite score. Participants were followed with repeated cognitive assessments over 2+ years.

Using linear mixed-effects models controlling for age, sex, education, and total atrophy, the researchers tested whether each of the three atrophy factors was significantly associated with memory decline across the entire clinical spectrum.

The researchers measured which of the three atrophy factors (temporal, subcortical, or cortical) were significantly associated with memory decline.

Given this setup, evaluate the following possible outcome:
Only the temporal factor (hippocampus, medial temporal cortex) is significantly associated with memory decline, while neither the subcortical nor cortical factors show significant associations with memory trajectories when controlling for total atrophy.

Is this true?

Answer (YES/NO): NO